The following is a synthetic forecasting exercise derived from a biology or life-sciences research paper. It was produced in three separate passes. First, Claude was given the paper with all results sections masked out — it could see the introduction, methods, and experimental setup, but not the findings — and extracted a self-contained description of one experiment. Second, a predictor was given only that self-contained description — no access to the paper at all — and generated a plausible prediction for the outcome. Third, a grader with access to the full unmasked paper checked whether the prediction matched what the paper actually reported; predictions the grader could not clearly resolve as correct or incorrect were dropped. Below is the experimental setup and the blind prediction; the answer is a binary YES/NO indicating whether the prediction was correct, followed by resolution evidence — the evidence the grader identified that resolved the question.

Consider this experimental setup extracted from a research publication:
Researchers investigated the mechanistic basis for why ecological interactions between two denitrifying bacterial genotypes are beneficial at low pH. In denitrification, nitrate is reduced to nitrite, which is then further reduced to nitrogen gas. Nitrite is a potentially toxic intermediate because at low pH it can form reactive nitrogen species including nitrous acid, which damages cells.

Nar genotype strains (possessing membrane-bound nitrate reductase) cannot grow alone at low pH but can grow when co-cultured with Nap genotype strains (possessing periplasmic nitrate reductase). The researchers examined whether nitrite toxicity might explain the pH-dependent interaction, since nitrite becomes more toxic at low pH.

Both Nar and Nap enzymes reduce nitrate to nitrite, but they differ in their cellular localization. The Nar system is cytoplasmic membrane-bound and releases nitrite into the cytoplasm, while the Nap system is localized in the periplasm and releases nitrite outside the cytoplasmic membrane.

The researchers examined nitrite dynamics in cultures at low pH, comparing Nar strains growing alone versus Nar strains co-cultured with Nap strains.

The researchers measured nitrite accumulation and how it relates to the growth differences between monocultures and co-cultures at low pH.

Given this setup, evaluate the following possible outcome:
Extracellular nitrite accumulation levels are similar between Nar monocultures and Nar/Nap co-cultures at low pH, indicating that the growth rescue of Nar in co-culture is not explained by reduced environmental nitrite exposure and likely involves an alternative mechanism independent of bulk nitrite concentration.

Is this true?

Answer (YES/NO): NO